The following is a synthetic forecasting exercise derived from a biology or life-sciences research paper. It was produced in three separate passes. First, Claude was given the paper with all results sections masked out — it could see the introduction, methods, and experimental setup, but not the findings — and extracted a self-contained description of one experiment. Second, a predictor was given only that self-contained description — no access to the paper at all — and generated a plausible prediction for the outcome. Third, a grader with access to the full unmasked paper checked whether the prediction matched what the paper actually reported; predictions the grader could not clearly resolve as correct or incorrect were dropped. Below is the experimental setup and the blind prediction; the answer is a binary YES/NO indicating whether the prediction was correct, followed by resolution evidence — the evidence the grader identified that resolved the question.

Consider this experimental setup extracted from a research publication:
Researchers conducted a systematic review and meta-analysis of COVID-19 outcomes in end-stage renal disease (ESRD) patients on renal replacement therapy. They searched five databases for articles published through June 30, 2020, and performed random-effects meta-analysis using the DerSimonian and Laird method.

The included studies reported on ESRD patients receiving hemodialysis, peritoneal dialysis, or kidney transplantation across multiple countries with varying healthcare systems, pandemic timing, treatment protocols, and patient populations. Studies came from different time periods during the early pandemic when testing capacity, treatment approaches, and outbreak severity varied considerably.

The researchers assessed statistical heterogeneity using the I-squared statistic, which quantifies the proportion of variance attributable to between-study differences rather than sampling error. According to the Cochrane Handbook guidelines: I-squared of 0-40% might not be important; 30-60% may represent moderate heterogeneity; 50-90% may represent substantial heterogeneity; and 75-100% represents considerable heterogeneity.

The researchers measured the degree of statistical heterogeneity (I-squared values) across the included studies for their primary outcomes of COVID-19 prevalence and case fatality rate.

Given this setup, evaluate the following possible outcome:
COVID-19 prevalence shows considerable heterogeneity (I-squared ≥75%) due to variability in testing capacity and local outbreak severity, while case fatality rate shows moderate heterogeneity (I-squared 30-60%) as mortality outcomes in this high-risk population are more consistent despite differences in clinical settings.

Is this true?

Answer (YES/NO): NO